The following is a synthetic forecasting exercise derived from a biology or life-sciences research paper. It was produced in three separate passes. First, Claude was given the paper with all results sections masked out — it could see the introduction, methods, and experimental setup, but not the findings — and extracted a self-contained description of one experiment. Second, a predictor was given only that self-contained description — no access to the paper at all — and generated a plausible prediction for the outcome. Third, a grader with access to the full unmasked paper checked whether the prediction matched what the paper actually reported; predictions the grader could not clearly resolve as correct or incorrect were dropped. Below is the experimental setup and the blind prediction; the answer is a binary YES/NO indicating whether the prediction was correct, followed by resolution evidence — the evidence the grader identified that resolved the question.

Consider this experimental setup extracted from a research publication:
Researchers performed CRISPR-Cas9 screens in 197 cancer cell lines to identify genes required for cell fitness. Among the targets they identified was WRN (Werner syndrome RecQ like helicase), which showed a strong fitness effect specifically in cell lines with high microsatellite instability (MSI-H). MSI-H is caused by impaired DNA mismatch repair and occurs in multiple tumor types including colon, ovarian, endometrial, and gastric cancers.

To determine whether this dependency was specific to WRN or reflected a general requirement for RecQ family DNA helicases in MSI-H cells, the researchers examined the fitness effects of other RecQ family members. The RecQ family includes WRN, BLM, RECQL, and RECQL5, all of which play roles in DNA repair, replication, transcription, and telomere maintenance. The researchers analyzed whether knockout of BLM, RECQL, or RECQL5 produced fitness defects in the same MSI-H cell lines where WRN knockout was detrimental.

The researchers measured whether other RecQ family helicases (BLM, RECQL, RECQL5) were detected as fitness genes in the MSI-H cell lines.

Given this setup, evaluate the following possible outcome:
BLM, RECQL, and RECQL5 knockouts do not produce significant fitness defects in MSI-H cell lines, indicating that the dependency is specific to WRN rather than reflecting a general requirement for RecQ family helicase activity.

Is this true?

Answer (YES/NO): YES